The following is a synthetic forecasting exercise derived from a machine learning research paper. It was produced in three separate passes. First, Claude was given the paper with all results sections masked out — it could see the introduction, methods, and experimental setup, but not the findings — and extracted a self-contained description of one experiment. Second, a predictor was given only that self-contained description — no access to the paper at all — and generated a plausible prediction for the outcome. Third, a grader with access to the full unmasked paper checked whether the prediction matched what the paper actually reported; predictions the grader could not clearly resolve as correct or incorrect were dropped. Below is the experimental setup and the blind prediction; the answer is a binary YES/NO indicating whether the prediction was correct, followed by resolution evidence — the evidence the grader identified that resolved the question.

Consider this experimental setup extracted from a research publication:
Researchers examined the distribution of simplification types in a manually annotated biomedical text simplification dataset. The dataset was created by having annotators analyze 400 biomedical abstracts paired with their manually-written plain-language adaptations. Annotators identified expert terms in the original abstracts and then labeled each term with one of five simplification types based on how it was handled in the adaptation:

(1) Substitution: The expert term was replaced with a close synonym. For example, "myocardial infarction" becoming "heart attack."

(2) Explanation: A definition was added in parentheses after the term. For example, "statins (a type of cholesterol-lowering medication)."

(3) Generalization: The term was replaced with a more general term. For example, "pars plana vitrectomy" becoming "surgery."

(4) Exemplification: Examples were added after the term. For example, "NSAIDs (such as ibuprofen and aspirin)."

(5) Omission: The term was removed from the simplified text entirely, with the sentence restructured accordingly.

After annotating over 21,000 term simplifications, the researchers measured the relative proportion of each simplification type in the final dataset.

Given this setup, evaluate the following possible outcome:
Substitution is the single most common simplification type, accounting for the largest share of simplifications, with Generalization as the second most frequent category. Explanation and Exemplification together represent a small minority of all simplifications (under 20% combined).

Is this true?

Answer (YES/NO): NO